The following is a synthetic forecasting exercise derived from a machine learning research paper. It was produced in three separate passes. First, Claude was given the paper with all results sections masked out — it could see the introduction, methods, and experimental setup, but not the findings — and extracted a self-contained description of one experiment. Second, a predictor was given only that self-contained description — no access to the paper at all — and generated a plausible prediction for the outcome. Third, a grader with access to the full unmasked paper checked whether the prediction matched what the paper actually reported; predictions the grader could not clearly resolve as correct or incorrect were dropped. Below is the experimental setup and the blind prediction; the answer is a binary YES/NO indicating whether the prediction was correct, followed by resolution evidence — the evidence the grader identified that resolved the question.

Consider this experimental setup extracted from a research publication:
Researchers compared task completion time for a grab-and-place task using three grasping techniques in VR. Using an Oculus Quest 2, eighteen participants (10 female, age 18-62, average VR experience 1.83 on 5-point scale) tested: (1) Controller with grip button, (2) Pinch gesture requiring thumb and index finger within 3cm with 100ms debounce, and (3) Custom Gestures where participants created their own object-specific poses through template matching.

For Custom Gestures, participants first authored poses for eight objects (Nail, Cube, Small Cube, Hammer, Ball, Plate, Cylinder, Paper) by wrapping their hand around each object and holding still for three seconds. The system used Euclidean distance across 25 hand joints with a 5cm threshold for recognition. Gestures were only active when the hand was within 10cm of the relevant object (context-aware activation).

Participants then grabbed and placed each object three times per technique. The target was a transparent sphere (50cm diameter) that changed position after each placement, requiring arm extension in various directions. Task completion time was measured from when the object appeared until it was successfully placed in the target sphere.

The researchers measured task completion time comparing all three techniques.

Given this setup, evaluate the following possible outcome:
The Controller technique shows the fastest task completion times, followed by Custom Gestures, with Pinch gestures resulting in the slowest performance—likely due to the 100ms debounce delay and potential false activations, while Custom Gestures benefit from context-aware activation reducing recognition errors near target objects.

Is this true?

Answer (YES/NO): NO